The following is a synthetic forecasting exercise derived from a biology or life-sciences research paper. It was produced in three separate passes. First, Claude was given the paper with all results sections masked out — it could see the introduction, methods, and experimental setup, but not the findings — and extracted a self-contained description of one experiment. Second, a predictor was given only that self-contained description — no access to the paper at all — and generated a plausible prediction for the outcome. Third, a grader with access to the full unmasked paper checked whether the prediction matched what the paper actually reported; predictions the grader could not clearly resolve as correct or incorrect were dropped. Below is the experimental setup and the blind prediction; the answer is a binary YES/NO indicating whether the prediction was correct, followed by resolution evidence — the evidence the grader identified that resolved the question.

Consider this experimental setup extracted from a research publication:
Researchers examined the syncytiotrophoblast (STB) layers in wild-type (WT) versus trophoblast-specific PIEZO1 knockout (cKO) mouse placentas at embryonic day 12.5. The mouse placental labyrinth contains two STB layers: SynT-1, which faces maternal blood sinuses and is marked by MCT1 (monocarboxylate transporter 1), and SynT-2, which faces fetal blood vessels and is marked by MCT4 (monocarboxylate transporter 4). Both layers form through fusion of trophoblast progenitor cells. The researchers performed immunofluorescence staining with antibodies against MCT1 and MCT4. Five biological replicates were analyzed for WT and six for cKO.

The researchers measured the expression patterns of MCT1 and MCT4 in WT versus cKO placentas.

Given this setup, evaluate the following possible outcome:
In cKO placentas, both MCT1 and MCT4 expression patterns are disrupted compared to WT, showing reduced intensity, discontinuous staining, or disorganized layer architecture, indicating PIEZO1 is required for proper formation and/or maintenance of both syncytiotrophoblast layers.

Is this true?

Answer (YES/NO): NO